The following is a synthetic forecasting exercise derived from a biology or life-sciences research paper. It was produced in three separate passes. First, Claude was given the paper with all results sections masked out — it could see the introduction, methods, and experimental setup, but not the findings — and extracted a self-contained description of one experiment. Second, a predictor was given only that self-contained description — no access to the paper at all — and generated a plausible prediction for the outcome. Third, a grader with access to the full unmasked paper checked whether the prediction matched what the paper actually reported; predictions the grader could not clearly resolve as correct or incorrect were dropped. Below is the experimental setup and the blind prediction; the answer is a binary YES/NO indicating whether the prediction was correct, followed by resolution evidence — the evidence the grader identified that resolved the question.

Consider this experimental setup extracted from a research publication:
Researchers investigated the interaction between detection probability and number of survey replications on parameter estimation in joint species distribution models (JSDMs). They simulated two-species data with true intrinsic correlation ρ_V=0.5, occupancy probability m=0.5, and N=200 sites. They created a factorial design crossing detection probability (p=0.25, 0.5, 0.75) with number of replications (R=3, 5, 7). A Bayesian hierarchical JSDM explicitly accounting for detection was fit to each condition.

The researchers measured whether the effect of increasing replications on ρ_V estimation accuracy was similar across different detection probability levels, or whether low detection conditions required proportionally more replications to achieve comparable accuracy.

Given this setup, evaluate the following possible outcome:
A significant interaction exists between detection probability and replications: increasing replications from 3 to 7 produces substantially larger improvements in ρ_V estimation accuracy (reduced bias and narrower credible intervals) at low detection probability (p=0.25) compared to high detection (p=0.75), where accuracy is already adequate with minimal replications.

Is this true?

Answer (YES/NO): YES